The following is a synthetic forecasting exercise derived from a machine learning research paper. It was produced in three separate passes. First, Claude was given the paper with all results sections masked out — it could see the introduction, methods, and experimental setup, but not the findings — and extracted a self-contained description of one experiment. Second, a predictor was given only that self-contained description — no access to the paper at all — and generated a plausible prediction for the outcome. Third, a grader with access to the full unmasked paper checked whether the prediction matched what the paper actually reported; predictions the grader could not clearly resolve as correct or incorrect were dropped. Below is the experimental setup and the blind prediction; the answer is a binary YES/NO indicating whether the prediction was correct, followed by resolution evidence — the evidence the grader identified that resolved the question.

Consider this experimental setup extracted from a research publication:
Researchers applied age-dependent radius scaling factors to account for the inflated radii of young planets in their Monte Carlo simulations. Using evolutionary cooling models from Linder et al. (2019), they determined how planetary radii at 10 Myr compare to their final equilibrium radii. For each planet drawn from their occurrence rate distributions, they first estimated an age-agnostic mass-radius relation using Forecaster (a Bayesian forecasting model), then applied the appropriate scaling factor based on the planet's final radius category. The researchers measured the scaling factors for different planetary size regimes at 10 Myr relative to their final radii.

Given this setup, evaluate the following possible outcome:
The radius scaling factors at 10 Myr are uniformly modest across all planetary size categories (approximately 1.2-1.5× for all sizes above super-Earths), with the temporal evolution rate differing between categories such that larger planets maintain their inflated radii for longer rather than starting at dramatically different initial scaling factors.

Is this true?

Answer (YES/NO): NO